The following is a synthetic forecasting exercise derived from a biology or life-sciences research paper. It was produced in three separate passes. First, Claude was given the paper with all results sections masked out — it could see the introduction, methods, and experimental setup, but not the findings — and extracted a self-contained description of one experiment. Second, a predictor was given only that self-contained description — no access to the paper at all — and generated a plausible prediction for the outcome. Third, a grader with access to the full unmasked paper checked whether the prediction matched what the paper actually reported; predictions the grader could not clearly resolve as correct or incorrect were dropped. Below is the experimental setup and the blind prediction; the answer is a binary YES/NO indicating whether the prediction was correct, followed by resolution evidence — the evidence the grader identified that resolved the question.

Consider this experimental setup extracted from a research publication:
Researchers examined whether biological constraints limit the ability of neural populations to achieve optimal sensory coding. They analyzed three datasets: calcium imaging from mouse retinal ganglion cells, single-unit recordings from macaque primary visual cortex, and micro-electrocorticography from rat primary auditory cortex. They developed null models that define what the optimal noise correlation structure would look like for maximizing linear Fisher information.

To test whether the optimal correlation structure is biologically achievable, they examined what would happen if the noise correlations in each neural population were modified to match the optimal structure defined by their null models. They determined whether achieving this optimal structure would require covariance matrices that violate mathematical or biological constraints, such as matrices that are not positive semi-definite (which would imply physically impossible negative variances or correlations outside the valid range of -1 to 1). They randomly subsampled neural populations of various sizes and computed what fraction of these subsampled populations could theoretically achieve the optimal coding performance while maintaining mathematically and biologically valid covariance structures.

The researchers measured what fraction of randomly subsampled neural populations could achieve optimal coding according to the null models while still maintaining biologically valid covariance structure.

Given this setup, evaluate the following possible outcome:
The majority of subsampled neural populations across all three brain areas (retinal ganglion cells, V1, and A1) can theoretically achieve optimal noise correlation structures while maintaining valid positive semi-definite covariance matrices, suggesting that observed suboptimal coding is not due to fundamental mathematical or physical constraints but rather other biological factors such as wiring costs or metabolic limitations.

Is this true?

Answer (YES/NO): NO